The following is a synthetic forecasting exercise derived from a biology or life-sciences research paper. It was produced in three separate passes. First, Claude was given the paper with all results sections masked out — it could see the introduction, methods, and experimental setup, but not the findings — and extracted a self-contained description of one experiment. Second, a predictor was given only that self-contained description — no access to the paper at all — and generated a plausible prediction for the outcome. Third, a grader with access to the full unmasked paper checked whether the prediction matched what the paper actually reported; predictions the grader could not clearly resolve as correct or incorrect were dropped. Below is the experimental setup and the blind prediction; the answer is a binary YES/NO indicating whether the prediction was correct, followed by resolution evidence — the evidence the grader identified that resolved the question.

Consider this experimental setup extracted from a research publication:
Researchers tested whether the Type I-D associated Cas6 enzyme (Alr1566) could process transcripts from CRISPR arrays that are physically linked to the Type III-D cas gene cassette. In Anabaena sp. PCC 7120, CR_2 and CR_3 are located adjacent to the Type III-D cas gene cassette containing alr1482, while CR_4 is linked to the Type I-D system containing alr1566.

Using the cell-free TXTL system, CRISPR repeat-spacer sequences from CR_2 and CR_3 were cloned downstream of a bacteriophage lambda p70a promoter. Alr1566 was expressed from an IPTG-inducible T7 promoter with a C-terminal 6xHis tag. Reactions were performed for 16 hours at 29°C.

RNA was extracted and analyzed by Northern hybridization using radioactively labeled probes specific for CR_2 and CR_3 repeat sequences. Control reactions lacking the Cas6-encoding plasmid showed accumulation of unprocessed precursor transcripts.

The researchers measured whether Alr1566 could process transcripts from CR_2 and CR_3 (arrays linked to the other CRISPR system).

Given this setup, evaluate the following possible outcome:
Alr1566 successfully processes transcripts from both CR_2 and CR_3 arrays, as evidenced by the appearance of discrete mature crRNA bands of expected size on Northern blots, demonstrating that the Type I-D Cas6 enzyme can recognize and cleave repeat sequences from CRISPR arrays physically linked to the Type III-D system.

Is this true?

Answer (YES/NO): NO